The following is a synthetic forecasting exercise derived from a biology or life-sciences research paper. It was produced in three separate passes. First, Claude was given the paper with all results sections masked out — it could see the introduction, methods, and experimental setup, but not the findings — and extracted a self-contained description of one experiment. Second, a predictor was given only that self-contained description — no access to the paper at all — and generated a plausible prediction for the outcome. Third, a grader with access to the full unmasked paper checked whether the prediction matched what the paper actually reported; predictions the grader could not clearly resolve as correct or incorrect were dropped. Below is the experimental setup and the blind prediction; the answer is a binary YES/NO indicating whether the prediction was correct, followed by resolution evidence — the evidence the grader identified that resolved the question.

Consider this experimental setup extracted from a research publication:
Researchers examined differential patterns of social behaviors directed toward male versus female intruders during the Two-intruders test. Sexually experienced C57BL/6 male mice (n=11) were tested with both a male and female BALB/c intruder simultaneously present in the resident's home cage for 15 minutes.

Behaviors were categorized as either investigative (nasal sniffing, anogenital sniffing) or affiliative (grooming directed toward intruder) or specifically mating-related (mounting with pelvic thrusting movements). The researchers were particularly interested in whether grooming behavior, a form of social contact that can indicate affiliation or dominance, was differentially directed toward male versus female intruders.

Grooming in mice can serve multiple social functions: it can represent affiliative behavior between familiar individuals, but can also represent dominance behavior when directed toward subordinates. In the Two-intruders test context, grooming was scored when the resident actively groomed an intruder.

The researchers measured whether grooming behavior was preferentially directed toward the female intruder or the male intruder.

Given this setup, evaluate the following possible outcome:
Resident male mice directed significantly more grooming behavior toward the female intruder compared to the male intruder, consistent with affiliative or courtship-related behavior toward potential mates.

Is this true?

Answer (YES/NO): NO